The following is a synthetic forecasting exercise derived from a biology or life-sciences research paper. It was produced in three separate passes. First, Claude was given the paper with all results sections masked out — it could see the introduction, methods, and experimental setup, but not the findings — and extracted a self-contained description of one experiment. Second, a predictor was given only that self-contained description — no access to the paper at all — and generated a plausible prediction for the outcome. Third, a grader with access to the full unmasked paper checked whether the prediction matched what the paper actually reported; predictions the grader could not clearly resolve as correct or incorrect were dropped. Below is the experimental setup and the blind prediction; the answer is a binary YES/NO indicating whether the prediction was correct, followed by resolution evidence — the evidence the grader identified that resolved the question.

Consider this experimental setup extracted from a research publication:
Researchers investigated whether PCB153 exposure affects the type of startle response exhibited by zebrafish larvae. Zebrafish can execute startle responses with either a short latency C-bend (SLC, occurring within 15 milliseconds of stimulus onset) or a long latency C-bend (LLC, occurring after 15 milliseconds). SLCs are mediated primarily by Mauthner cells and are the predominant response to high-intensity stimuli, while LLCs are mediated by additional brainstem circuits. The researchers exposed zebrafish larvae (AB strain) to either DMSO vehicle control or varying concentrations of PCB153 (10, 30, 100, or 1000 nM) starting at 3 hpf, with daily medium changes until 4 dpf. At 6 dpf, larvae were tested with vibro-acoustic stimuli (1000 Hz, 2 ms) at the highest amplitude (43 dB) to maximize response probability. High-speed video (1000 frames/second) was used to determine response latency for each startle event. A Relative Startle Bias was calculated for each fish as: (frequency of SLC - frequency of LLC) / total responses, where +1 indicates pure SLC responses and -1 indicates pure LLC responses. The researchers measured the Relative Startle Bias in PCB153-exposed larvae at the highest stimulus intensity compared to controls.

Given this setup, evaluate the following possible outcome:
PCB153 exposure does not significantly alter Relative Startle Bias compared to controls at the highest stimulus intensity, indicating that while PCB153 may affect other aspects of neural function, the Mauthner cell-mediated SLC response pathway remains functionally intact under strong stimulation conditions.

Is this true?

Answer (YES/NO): NO